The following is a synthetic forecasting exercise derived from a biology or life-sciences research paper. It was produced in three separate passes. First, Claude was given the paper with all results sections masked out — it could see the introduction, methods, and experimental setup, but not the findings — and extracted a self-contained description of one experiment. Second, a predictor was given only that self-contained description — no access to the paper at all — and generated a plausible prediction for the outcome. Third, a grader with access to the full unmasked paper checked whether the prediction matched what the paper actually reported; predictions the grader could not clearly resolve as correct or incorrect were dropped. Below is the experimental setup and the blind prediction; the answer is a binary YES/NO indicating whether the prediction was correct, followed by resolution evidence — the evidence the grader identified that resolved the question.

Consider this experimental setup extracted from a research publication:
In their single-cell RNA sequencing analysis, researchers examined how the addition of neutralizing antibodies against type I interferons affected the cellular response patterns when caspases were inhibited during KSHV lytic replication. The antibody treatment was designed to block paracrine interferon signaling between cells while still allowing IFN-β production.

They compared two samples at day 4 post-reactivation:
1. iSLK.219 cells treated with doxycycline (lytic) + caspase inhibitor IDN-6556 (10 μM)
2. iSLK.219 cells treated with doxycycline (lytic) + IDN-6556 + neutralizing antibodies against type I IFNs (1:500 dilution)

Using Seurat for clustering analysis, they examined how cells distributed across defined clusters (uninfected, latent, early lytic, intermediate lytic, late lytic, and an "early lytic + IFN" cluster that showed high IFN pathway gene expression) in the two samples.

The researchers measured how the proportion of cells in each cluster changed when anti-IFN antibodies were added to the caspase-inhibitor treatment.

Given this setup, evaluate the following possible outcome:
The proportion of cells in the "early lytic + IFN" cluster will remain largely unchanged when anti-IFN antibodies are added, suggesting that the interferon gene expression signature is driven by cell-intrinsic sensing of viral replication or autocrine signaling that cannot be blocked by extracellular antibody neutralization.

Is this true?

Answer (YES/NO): NO